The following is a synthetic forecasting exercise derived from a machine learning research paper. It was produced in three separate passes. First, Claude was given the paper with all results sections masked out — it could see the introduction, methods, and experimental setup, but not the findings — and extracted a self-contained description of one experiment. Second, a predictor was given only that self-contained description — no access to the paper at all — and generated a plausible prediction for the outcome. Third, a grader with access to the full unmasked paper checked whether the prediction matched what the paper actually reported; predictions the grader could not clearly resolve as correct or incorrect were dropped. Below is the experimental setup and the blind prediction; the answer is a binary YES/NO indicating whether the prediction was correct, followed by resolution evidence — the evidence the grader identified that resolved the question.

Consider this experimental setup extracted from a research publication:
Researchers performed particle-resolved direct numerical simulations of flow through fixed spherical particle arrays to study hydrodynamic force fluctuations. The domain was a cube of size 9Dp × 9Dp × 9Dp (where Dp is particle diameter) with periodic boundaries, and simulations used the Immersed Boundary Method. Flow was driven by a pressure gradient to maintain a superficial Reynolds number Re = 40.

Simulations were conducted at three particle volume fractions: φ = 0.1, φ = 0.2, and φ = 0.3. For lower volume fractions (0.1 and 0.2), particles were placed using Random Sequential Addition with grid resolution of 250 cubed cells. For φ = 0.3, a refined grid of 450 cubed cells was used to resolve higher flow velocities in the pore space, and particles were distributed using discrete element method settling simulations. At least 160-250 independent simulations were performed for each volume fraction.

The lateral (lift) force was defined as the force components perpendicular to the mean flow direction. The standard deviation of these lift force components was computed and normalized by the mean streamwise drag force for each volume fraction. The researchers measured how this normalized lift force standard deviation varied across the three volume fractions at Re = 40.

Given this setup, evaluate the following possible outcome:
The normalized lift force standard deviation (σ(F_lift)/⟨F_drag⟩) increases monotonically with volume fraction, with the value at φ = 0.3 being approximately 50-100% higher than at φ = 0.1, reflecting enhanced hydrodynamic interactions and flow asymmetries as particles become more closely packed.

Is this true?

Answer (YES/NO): NO